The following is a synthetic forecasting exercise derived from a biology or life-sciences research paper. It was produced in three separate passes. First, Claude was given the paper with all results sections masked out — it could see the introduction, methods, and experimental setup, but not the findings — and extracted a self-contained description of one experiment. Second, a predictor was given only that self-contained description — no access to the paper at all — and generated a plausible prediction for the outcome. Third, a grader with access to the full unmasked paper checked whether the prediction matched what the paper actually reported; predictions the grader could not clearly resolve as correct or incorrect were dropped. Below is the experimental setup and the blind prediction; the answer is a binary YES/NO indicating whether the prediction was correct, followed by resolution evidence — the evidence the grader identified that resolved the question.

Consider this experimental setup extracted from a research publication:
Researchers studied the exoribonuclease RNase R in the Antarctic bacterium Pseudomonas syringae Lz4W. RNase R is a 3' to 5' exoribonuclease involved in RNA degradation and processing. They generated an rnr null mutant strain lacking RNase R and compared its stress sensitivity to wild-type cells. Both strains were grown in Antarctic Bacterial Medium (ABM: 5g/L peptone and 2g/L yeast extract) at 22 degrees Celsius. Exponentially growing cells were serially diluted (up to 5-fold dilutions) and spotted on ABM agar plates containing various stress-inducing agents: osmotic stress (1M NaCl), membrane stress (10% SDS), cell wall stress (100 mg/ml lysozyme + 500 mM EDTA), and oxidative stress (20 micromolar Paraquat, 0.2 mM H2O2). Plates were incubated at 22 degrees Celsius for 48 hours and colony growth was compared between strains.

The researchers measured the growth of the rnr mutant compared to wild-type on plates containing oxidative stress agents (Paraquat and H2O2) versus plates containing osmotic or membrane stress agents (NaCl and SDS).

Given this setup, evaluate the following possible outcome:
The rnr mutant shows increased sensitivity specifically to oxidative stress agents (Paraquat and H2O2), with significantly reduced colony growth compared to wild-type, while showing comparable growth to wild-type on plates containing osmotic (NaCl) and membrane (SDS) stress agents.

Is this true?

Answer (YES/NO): YES